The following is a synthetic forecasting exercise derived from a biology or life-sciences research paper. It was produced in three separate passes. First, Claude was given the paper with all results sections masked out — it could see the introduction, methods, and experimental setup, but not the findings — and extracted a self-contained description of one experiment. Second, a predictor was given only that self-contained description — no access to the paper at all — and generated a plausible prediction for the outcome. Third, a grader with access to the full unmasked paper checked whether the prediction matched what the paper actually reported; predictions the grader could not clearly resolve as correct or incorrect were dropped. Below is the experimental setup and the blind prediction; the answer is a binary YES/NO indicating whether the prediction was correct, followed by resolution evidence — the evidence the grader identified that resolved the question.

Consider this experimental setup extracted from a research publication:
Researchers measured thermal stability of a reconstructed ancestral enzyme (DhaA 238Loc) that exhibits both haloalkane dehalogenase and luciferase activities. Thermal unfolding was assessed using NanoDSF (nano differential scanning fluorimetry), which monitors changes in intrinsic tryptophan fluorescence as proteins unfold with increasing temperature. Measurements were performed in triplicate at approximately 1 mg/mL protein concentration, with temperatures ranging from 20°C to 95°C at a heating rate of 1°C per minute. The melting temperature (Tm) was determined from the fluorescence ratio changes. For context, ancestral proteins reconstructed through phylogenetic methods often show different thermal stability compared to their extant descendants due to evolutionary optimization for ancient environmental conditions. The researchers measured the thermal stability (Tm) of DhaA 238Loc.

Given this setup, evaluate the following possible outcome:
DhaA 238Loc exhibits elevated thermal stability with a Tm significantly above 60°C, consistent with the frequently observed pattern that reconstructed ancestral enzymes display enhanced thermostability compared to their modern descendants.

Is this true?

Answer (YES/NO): YES